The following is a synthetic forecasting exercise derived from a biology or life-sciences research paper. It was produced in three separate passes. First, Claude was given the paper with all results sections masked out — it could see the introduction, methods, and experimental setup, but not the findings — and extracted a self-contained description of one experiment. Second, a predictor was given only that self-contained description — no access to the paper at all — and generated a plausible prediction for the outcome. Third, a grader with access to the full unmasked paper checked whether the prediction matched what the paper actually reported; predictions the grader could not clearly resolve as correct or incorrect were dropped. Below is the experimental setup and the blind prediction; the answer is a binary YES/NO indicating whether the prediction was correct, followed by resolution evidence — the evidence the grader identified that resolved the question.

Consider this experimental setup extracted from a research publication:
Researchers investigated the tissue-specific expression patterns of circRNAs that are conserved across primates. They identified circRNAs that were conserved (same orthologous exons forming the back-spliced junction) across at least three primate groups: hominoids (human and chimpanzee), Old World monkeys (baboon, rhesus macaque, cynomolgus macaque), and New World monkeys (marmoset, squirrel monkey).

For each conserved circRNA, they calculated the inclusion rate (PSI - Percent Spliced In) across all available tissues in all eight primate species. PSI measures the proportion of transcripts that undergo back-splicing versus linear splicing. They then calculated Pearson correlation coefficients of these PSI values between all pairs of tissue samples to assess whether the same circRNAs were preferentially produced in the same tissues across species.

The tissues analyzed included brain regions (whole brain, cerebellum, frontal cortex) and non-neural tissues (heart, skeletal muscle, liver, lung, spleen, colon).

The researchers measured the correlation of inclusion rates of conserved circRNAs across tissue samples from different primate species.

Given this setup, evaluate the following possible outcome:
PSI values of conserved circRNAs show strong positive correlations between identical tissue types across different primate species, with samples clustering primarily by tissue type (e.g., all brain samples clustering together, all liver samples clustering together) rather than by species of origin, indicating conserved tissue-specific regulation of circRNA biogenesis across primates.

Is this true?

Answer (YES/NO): NO